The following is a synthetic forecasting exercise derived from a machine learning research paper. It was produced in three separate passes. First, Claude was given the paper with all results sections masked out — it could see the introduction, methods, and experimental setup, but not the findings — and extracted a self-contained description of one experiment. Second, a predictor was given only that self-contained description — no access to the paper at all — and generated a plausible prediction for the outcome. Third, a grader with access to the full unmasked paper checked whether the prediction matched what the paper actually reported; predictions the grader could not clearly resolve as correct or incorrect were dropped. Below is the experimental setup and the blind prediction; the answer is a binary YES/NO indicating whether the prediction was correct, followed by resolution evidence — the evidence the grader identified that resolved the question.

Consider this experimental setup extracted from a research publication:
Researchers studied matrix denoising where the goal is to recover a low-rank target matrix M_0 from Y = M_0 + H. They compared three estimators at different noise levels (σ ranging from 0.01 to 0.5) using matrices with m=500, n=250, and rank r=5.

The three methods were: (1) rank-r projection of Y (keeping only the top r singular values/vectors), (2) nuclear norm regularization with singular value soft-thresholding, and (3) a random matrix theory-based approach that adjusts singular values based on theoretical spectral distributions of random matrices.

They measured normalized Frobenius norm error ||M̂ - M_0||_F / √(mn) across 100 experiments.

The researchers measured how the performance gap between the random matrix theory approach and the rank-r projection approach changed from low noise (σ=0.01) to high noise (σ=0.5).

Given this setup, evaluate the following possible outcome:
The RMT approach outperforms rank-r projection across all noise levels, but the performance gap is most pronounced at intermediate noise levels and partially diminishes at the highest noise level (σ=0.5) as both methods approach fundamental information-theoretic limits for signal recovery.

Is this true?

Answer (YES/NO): NO